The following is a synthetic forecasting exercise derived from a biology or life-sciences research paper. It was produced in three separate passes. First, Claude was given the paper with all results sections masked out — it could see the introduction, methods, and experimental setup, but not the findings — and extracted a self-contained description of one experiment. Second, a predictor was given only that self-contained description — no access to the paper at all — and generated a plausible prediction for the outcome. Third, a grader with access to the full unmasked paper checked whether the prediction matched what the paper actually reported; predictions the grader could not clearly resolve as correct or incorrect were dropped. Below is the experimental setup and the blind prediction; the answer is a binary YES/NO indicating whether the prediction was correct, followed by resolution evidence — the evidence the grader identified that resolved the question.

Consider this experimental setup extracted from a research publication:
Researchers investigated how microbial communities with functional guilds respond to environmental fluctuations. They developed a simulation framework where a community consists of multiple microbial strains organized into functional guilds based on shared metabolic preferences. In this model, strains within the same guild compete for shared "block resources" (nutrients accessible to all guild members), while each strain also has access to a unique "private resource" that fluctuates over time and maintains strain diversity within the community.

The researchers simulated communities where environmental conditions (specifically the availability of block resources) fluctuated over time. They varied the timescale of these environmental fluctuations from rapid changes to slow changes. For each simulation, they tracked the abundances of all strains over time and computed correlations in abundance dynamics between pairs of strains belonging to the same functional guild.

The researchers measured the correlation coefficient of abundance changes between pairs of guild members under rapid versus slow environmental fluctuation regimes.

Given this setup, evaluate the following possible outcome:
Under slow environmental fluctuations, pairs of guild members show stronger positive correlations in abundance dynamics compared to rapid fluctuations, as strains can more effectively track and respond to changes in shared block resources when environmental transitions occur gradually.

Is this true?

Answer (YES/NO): NO